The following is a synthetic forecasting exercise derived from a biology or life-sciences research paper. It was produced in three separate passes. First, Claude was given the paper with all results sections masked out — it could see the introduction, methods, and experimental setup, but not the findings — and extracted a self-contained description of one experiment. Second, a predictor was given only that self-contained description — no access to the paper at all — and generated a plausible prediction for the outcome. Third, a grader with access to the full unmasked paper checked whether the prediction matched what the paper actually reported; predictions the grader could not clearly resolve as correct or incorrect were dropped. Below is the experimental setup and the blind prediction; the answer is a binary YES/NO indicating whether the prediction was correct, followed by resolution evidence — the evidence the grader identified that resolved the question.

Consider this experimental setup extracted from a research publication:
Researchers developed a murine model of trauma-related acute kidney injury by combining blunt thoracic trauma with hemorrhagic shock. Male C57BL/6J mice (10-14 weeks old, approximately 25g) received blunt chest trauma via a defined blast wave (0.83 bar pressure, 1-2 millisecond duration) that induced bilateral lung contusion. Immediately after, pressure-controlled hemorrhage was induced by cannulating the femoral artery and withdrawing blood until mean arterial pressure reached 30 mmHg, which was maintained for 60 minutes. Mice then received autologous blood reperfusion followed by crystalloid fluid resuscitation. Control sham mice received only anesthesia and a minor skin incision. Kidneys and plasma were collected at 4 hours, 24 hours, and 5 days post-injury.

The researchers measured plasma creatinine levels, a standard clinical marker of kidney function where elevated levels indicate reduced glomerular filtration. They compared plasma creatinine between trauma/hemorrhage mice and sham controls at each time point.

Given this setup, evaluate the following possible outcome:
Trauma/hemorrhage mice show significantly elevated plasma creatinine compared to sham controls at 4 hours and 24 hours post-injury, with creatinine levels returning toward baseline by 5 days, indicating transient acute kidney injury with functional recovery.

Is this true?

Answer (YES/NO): YES